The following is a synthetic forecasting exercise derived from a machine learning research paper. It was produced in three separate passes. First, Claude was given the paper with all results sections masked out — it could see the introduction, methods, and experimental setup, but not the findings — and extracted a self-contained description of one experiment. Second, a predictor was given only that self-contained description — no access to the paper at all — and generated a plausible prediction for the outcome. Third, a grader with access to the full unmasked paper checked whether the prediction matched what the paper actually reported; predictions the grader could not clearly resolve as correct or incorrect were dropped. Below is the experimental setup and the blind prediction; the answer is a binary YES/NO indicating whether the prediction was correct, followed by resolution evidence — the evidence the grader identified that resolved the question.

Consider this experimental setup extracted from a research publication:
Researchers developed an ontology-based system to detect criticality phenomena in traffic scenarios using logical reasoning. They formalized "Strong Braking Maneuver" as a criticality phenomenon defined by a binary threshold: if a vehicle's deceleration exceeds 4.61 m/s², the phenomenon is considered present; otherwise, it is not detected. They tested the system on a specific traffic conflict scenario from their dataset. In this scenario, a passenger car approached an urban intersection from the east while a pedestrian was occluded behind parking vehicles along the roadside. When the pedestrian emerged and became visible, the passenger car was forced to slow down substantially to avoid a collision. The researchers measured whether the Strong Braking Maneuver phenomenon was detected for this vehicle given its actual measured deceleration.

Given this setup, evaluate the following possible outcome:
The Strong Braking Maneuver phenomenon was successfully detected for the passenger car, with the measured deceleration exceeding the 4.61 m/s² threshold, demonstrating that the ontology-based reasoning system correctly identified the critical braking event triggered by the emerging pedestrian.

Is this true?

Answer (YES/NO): NO